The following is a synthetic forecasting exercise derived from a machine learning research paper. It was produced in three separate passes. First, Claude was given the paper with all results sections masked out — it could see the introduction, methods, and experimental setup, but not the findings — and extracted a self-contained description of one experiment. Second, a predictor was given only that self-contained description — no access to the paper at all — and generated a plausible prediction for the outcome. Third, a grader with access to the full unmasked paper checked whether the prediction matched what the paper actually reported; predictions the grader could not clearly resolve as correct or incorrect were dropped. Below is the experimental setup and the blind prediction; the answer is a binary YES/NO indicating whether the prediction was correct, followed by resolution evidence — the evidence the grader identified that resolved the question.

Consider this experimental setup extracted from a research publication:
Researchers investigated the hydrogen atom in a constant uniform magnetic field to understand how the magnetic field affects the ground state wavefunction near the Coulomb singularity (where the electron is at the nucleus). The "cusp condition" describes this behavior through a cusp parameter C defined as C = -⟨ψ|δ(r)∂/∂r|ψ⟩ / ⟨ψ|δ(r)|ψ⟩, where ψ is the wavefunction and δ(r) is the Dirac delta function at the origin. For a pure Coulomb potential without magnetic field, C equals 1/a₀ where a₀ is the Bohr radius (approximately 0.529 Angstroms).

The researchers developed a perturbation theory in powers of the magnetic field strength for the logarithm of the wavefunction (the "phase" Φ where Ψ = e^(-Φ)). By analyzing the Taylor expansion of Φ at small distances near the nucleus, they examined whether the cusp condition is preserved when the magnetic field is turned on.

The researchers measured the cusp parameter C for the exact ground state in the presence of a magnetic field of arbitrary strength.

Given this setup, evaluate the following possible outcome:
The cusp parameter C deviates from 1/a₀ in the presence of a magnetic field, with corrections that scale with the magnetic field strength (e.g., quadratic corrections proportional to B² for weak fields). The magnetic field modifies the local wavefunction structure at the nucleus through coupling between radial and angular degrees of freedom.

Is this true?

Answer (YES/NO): NO